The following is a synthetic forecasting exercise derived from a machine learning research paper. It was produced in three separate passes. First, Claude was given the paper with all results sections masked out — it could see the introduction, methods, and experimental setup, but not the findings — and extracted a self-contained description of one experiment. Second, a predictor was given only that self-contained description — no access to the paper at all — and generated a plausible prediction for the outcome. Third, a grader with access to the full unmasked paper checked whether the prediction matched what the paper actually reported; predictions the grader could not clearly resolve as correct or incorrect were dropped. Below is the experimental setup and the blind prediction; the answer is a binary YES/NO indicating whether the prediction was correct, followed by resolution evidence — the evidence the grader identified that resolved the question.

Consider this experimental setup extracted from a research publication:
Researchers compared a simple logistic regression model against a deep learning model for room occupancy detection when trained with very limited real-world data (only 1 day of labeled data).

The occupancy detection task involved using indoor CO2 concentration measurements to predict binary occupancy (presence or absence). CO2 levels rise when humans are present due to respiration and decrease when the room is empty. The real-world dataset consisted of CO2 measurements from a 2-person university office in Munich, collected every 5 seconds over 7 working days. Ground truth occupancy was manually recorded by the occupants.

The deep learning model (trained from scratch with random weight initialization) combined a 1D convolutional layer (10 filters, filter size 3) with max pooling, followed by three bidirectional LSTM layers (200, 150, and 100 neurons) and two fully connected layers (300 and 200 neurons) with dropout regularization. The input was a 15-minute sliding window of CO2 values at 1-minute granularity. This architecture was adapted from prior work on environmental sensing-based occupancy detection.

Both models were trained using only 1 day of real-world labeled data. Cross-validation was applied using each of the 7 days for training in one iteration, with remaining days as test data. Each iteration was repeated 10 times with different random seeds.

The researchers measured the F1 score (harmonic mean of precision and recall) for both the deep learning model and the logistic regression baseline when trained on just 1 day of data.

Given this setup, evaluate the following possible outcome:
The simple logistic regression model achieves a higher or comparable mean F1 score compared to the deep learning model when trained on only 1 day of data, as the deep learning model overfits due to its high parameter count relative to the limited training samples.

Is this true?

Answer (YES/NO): YES